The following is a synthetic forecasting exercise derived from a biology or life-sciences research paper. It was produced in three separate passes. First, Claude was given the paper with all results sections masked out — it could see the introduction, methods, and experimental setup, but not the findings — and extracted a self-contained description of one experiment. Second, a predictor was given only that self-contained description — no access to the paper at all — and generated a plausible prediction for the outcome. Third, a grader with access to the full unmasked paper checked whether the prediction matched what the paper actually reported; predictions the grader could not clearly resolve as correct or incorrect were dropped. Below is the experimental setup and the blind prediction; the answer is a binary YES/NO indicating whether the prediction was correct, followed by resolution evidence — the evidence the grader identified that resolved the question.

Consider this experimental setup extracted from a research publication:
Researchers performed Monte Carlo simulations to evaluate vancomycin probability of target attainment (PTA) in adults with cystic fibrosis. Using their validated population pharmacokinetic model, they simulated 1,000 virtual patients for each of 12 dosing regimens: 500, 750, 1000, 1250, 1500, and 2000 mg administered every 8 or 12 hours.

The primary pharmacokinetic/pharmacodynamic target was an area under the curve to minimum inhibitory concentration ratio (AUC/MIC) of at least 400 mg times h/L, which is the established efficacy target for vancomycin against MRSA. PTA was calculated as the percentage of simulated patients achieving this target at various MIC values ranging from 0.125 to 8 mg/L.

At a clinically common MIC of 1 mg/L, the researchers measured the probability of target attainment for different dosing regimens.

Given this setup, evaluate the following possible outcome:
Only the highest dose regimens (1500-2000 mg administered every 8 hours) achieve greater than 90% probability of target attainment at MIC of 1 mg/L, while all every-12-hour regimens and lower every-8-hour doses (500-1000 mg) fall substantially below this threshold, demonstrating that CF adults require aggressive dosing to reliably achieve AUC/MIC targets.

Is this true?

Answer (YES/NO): NO